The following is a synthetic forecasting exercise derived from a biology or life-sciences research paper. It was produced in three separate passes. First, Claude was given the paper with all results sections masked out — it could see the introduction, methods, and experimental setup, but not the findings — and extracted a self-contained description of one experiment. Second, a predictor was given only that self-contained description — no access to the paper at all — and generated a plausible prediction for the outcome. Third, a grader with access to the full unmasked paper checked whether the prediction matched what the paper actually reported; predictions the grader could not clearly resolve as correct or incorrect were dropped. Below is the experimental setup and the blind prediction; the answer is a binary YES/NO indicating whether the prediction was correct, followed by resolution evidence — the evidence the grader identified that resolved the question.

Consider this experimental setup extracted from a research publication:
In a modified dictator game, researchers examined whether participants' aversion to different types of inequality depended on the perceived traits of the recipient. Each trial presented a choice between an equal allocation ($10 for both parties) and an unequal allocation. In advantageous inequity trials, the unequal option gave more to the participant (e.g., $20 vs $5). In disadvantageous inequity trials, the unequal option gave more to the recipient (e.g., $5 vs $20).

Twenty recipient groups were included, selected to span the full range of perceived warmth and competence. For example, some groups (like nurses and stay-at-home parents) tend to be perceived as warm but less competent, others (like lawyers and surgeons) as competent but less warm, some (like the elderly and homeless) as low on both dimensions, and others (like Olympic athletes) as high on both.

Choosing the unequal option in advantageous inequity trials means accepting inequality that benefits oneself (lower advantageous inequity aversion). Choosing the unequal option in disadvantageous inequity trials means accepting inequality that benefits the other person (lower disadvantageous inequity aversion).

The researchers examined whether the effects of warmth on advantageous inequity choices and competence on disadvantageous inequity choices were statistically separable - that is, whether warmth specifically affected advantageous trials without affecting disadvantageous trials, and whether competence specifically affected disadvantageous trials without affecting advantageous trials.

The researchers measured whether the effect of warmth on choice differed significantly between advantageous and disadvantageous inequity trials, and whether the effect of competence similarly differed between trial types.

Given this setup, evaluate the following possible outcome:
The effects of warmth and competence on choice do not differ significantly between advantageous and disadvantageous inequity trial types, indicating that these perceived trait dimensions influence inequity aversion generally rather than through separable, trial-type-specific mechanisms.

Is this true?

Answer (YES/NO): NO